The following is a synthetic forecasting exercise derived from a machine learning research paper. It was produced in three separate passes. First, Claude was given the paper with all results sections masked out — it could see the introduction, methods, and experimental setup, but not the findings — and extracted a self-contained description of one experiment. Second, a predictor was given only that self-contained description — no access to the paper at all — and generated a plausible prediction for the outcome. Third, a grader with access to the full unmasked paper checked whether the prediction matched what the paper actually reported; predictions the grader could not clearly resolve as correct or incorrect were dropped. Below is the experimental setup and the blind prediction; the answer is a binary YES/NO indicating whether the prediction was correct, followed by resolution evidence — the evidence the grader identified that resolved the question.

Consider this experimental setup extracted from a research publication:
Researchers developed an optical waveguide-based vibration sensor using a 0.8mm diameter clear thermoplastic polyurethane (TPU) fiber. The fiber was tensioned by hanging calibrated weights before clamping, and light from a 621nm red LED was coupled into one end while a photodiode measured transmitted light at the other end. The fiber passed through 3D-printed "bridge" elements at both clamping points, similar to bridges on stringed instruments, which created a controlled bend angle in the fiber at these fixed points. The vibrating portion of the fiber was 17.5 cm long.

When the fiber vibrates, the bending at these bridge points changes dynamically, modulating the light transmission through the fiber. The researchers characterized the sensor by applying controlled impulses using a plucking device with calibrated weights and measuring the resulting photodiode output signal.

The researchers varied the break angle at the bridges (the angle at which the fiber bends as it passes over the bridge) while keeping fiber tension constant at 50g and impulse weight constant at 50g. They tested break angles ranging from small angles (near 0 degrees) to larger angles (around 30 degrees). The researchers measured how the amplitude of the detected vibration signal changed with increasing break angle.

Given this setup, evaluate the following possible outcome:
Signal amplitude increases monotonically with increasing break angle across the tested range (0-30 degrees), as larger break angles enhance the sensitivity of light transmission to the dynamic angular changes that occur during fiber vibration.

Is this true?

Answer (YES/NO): NO